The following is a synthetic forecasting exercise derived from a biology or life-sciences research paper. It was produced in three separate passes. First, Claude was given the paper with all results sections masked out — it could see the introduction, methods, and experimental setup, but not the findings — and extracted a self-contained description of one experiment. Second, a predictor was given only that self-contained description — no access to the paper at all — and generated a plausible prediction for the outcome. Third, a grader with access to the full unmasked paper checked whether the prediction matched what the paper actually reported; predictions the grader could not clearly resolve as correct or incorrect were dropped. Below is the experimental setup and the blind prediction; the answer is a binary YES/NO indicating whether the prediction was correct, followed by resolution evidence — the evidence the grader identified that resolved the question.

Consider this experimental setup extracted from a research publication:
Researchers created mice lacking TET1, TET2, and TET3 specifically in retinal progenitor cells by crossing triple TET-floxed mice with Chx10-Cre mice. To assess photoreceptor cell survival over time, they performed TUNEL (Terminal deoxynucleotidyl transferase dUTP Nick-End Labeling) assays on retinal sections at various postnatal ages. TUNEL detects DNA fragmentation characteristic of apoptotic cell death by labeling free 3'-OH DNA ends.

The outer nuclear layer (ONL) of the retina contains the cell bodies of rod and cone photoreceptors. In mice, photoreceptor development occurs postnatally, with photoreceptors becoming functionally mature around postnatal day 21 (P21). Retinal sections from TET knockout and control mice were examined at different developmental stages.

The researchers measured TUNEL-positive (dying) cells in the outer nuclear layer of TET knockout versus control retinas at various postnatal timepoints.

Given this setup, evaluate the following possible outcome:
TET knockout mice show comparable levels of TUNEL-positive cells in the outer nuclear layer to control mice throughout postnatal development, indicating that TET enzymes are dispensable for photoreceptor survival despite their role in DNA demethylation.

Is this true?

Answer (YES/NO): NO